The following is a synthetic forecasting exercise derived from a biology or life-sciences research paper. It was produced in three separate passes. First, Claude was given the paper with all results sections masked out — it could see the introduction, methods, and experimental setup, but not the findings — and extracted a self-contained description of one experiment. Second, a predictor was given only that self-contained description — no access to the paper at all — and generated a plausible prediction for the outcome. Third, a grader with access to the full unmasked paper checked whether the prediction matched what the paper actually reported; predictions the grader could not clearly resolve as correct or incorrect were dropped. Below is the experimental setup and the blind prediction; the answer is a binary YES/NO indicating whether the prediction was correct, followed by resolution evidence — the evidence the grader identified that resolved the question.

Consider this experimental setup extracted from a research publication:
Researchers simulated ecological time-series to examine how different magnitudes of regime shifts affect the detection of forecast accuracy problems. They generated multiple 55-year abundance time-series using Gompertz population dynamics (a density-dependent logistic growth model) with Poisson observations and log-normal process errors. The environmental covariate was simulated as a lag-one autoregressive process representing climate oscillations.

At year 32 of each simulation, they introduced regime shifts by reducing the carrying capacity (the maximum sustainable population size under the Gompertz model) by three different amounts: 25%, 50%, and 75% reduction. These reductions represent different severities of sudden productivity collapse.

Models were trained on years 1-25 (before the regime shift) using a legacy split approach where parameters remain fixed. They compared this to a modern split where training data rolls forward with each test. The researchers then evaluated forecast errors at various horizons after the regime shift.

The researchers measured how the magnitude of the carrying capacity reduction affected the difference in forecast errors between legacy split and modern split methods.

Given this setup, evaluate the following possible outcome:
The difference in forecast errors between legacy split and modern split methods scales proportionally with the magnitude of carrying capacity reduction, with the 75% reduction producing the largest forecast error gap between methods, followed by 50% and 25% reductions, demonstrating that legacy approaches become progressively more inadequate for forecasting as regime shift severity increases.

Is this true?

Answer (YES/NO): YES